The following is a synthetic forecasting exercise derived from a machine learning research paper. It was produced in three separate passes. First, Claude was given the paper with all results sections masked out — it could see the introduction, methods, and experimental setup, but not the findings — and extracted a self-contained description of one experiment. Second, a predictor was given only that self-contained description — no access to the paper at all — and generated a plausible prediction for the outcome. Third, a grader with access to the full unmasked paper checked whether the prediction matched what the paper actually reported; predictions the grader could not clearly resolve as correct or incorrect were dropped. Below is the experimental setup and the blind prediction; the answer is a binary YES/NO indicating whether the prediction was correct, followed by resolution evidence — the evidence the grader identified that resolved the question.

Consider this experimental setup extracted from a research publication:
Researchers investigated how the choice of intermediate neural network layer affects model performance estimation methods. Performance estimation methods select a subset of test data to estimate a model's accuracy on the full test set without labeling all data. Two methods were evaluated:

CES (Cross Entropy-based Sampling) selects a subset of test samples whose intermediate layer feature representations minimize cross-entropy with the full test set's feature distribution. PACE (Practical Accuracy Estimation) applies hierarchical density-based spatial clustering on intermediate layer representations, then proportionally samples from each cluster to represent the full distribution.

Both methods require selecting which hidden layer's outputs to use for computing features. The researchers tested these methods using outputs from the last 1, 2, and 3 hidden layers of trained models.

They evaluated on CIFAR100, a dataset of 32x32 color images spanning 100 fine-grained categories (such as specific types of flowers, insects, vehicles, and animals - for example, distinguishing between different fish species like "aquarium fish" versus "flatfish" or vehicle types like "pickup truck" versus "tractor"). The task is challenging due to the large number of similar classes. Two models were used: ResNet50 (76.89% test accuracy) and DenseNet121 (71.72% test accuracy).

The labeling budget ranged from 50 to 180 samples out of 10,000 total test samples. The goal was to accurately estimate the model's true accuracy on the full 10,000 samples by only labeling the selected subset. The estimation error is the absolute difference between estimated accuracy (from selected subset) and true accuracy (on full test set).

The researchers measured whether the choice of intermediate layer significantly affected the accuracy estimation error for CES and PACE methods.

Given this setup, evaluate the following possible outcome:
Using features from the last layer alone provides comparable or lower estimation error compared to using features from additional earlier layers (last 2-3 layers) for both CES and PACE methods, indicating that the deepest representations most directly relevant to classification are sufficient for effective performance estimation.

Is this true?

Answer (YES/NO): NO